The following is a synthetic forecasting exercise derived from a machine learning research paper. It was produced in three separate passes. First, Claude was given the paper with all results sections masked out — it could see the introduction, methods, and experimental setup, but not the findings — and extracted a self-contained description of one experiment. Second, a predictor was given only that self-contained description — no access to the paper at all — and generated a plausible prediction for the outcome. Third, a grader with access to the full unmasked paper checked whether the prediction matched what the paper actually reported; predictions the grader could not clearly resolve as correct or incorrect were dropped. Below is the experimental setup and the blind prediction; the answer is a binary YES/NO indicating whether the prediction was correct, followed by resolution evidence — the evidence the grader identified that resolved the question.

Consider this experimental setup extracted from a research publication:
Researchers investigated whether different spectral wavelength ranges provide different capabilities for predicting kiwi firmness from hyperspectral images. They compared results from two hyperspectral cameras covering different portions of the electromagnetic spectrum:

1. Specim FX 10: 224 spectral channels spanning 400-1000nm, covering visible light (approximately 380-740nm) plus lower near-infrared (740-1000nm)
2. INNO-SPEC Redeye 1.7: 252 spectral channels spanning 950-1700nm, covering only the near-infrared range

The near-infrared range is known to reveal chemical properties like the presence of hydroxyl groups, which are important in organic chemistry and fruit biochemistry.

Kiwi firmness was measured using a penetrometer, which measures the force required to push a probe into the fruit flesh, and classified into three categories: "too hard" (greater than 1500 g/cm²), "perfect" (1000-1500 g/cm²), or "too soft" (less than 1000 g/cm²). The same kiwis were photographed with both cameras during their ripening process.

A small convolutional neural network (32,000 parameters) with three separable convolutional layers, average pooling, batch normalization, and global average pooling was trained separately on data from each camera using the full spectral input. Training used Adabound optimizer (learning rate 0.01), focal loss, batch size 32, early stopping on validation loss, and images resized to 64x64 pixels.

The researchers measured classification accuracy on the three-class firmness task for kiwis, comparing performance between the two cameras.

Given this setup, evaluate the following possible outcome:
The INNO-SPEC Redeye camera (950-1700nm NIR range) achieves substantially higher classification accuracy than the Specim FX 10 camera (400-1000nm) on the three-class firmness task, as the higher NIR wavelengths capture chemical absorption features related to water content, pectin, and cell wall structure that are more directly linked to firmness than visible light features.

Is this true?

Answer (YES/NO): NO